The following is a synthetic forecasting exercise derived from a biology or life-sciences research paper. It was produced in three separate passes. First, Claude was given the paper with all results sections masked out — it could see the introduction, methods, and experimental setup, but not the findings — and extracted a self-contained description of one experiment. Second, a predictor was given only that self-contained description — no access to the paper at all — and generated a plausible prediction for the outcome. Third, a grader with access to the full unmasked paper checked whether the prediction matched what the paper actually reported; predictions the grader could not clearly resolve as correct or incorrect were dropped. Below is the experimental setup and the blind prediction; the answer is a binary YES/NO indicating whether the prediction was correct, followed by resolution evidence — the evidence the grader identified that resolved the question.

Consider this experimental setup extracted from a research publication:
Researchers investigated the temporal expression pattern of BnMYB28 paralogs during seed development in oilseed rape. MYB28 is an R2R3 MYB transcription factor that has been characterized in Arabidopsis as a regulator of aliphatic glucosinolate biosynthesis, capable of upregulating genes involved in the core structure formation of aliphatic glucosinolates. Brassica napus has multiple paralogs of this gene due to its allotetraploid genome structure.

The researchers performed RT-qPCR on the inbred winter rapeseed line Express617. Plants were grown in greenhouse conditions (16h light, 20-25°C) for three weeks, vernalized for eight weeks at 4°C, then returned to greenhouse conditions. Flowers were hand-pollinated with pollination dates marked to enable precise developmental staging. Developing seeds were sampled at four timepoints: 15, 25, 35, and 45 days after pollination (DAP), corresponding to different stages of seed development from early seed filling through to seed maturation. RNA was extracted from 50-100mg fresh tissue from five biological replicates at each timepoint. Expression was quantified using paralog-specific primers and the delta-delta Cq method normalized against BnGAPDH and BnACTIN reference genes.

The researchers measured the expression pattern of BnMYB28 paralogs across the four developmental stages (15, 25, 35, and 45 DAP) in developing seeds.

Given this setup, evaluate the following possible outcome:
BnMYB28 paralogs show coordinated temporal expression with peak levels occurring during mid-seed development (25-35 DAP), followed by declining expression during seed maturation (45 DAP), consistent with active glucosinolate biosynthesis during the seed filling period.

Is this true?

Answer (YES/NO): NO